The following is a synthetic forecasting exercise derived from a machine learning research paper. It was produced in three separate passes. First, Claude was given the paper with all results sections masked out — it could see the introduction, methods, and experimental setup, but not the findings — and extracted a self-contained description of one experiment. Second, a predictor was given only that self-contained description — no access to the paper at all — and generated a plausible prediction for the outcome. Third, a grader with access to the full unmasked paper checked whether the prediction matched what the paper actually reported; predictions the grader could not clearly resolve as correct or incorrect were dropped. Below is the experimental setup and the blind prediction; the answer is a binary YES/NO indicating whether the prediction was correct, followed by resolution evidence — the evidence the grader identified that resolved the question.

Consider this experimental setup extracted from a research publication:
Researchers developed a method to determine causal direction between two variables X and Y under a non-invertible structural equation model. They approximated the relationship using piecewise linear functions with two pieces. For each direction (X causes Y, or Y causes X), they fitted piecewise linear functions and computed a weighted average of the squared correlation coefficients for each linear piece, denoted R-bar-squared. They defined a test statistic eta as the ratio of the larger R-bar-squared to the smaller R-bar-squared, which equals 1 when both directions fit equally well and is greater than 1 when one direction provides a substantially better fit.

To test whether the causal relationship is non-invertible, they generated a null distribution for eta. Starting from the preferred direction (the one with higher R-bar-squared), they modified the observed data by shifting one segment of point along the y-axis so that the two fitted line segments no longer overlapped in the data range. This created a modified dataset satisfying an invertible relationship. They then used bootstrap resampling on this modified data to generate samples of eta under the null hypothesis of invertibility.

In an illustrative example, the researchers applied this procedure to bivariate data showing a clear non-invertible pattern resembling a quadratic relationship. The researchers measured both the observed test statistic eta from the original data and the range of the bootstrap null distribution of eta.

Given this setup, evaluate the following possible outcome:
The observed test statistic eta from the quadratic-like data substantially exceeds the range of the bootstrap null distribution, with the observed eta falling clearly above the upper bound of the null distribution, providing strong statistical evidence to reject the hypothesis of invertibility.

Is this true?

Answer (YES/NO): YES